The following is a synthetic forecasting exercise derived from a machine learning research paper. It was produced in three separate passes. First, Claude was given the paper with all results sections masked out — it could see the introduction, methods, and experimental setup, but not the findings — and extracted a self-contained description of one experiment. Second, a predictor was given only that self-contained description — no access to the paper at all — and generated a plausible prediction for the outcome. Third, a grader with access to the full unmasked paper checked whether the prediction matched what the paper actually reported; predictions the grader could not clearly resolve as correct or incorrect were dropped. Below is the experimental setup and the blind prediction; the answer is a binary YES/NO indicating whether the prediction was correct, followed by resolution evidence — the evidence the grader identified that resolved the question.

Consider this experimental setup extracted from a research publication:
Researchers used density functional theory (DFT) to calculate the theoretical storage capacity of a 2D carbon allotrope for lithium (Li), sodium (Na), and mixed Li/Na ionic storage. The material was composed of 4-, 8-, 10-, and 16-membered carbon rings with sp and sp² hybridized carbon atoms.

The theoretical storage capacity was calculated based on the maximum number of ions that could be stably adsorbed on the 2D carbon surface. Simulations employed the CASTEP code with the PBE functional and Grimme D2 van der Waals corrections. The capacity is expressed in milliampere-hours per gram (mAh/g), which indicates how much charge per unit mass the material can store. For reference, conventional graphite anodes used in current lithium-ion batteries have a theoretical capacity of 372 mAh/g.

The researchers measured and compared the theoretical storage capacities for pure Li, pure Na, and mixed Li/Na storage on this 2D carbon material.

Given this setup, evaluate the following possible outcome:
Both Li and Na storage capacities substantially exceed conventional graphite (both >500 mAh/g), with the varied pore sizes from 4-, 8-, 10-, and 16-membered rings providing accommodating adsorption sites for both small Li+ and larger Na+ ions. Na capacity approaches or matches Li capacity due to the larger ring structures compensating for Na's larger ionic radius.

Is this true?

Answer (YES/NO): YES